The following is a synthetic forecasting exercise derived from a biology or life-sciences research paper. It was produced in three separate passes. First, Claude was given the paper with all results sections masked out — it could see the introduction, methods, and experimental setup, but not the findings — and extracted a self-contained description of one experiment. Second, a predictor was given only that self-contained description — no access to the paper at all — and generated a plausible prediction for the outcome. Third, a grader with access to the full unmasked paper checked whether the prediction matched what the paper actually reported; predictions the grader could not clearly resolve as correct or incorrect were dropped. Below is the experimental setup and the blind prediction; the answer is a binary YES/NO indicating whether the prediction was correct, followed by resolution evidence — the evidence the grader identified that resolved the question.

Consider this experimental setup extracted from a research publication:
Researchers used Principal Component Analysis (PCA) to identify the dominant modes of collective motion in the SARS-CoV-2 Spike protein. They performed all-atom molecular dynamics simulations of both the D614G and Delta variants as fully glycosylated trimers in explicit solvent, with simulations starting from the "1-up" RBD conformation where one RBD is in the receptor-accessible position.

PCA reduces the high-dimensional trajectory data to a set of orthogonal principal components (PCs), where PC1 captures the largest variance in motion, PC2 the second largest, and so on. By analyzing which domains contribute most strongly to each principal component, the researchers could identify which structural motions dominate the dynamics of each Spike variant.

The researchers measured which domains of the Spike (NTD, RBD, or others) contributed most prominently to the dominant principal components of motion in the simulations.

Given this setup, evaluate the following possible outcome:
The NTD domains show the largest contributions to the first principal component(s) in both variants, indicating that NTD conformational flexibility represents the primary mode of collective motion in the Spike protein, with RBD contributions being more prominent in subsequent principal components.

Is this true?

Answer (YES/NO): NO